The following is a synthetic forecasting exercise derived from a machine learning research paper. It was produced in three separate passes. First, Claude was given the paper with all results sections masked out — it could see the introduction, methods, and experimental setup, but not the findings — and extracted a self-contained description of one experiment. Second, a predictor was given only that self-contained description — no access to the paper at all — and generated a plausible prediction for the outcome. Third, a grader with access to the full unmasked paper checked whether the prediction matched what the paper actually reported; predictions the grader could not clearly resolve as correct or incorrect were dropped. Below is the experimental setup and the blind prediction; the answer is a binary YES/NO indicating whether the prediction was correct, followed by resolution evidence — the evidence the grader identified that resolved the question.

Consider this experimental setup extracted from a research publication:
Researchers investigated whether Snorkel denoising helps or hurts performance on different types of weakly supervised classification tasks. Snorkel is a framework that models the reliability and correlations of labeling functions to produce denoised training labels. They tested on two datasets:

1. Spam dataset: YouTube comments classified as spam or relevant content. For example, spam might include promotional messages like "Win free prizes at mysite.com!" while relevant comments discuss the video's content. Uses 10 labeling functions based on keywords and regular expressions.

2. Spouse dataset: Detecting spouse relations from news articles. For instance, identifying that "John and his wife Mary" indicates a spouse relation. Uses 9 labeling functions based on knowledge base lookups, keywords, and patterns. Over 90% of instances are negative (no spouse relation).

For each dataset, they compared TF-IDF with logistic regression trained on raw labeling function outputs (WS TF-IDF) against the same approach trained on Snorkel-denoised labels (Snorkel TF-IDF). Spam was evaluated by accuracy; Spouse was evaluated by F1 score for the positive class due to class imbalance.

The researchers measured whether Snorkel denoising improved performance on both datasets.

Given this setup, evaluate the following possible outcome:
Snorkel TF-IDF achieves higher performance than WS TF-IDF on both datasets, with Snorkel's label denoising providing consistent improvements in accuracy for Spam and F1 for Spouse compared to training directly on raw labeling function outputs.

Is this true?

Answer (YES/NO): NO